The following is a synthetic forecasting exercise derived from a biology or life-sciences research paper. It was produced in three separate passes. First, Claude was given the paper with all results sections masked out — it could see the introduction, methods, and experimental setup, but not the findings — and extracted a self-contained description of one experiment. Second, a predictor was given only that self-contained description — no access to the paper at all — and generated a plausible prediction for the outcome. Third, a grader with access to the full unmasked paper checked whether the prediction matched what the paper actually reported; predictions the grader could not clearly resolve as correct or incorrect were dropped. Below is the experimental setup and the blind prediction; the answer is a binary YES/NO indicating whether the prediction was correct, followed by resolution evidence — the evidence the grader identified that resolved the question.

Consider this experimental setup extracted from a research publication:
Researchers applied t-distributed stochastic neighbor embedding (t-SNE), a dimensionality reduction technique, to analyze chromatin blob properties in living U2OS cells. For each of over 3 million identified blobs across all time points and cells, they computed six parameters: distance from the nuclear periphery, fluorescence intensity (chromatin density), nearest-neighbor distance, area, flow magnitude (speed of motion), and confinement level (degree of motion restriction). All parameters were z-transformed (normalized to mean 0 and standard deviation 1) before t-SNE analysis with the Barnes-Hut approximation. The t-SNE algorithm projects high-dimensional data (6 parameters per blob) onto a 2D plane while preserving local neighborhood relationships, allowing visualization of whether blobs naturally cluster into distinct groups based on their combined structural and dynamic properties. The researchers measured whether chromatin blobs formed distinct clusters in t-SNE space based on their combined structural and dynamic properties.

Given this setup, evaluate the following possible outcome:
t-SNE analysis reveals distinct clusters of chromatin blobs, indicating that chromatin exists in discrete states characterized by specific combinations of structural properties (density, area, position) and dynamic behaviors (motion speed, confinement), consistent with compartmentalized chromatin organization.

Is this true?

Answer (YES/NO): NO